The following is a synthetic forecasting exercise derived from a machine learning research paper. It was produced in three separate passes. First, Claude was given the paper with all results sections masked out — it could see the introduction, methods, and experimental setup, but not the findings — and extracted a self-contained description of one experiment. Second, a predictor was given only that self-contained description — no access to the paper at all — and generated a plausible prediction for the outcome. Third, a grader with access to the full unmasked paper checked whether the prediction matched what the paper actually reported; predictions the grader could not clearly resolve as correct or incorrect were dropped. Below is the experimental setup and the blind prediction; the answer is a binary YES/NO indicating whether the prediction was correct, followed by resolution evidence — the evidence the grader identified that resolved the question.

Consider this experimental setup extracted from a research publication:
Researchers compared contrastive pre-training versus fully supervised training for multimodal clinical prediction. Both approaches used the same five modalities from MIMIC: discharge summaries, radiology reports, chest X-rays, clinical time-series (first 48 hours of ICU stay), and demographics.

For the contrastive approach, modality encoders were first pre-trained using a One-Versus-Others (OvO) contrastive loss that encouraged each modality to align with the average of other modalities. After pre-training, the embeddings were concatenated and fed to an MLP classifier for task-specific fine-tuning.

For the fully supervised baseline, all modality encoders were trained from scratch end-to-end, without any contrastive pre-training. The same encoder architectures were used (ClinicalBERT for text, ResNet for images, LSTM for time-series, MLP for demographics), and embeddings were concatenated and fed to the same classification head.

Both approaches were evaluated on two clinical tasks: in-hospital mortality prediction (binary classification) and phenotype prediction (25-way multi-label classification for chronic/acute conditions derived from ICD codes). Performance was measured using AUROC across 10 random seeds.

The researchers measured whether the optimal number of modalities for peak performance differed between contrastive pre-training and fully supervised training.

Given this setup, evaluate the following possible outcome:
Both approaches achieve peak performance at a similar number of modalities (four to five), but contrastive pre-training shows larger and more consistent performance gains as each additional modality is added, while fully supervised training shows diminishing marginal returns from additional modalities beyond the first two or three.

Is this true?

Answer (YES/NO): NO